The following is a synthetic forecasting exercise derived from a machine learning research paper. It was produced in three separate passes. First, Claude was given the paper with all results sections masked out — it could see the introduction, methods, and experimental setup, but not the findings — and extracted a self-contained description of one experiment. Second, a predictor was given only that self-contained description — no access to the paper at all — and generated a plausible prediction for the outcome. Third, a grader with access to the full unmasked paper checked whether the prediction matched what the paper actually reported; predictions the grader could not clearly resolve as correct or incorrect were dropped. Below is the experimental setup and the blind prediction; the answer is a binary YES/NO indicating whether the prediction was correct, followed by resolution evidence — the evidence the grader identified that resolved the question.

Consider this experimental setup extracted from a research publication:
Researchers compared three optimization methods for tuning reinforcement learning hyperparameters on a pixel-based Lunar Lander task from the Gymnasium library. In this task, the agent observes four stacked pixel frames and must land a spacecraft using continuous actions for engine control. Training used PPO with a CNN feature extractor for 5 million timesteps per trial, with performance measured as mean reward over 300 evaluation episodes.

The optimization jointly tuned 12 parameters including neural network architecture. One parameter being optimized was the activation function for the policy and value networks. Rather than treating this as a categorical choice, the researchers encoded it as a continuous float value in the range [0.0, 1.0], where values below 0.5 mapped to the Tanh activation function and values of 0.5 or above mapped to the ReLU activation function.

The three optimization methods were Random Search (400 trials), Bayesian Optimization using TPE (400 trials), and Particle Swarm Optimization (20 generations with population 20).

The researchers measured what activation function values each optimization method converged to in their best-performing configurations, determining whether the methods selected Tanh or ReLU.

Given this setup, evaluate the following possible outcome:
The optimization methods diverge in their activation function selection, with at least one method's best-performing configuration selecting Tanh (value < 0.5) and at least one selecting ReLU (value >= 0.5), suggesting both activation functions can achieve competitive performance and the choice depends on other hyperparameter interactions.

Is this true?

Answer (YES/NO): NO